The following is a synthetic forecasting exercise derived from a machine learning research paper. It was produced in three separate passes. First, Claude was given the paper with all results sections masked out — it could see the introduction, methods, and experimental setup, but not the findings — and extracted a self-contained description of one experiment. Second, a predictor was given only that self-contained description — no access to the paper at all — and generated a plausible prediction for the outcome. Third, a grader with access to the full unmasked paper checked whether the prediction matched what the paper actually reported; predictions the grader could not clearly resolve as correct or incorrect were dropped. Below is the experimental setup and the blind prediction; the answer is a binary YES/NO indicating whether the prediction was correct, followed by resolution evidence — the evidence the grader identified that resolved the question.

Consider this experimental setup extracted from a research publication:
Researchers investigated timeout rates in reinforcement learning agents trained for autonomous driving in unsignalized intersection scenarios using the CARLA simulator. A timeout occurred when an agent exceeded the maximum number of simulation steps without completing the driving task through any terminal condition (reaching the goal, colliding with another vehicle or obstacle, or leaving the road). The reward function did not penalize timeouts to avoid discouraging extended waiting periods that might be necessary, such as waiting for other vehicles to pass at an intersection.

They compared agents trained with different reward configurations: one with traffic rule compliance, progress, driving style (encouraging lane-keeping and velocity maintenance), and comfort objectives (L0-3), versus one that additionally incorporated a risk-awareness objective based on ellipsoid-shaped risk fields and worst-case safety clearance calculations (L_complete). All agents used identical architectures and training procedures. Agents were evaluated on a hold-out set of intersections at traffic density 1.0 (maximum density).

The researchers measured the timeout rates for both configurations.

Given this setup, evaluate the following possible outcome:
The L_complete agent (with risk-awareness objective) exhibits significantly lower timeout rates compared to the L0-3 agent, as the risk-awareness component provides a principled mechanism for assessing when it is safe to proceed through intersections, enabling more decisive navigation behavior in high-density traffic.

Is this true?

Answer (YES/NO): YES